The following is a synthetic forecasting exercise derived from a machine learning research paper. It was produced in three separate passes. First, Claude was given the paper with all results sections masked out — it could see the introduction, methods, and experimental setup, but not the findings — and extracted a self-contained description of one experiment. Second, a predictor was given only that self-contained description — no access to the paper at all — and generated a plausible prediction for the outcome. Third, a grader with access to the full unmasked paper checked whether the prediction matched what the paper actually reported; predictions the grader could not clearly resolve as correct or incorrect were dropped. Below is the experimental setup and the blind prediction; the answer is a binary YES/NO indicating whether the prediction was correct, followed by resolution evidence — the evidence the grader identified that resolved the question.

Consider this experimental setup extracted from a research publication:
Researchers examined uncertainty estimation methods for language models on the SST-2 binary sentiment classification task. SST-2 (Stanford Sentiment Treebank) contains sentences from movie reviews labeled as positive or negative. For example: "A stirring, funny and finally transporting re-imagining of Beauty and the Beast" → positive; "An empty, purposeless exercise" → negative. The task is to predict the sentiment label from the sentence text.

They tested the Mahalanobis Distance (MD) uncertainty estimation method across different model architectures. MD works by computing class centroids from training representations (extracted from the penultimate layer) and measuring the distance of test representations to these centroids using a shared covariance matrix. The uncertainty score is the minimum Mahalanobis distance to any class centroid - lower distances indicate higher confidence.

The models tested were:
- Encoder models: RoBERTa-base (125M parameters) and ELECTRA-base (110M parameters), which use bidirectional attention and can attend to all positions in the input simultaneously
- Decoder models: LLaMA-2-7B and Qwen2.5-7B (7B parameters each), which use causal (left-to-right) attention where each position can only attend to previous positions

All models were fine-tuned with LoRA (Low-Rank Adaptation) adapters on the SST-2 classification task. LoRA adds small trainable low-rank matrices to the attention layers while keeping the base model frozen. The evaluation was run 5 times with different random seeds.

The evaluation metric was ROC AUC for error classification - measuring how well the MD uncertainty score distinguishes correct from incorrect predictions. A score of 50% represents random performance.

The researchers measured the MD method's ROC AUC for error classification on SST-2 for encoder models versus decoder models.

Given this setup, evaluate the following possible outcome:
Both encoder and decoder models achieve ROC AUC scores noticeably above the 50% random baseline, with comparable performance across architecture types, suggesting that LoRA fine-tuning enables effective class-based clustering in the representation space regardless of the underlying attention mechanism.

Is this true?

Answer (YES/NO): NO